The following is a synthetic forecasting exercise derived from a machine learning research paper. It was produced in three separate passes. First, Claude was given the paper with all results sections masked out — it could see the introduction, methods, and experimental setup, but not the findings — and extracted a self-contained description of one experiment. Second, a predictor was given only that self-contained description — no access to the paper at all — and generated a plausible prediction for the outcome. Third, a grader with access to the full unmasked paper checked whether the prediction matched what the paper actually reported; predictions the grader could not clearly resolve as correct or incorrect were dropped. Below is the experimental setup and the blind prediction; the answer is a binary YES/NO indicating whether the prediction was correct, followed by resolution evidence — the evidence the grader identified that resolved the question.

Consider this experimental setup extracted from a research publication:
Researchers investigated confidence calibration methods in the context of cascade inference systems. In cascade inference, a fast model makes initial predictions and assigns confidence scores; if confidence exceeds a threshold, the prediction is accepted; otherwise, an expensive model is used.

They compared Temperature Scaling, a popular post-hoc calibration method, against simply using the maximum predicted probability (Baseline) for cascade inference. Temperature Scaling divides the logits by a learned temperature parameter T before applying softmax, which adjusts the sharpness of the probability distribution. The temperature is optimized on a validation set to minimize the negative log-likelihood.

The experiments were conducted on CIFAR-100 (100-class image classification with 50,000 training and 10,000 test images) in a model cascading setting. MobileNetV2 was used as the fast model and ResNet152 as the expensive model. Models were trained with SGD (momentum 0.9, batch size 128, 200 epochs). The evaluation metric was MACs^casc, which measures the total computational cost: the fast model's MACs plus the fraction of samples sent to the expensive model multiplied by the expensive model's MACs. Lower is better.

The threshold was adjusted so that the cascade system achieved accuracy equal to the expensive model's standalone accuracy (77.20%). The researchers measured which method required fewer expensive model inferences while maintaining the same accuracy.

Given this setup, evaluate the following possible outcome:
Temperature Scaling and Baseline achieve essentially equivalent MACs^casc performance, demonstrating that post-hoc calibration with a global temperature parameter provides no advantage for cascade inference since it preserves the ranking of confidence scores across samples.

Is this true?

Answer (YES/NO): YES